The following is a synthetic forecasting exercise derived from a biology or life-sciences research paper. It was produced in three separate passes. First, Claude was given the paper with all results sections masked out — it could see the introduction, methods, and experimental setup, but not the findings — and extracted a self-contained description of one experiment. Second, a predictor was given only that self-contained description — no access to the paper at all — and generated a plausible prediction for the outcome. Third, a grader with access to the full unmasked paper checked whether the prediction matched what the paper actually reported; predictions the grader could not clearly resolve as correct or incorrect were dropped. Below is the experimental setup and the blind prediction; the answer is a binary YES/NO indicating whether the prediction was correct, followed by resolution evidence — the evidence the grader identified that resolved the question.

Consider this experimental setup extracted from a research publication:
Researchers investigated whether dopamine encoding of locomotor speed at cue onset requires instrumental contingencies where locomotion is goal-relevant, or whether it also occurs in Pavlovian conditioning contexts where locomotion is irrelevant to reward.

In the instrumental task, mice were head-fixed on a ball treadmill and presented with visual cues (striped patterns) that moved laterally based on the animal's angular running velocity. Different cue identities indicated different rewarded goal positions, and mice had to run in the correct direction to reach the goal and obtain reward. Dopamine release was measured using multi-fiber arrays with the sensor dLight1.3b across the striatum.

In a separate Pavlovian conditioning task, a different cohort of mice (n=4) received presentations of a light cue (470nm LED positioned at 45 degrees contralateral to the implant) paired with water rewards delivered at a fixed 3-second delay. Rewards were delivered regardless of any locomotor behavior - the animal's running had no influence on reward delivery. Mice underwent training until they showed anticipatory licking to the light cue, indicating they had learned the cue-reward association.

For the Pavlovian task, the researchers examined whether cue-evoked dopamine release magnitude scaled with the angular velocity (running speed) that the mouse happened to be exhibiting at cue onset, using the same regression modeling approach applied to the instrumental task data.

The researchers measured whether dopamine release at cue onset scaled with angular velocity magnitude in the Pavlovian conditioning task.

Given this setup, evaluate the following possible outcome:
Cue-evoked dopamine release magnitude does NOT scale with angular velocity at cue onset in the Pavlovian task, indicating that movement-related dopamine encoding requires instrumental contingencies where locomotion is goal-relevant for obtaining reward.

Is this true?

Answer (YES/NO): YES